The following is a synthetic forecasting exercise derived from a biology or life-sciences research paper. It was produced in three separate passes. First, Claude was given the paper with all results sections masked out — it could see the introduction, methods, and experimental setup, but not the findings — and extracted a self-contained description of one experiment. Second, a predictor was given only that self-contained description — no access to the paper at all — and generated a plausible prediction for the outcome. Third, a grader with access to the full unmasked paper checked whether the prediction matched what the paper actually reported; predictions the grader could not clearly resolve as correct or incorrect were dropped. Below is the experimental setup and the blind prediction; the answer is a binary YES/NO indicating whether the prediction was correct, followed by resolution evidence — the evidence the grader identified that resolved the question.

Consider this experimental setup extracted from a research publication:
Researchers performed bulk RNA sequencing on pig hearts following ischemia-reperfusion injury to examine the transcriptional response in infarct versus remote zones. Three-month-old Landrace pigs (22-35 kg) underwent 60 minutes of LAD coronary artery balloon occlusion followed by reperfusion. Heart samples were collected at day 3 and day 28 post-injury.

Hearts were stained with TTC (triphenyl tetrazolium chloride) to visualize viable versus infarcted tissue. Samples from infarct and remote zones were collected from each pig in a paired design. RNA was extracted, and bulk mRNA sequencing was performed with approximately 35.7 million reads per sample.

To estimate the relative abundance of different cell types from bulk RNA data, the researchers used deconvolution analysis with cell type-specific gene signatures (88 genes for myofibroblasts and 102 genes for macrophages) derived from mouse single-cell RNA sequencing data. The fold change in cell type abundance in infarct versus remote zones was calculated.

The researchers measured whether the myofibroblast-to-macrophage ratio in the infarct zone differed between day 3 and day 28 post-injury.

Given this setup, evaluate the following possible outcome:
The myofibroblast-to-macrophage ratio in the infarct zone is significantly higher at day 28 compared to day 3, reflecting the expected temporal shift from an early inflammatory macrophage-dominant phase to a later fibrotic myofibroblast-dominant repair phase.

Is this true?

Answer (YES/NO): YES